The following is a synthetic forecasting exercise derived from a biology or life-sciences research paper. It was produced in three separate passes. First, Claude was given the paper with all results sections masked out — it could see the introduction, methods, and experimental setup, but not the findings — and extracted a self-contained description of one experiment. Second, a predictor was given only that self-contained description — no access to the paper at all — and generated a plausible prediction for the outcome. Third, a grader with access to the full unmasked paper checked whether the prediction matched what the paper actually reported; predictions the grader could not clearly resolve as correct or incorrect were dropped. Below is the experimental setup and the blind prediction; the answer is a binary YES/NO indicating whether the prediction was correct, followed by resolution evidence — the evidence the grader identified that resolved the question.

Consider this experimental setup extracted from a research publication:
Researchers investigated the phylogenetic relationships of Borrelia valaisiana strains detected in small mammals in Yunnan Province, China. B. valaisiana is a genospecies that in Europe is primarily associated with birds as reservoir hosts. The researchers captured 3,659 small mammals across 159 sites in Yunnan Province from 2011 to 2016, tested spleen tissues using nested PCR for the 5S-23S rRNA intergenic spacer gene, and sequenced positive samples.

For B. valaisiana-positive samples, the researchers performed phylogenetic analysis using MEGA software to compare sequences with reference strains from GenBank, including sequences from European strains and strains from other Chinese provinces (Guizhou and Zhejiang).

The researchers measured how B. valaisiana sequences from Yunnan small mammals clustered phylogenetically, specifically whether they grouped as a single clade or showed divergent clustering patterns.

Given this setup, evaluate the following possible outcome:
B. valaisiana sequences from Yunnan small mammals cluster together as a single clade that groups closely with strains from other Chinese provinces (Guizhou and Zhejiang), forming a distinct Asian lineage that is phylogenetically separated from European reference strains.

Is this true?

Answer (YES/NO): NO